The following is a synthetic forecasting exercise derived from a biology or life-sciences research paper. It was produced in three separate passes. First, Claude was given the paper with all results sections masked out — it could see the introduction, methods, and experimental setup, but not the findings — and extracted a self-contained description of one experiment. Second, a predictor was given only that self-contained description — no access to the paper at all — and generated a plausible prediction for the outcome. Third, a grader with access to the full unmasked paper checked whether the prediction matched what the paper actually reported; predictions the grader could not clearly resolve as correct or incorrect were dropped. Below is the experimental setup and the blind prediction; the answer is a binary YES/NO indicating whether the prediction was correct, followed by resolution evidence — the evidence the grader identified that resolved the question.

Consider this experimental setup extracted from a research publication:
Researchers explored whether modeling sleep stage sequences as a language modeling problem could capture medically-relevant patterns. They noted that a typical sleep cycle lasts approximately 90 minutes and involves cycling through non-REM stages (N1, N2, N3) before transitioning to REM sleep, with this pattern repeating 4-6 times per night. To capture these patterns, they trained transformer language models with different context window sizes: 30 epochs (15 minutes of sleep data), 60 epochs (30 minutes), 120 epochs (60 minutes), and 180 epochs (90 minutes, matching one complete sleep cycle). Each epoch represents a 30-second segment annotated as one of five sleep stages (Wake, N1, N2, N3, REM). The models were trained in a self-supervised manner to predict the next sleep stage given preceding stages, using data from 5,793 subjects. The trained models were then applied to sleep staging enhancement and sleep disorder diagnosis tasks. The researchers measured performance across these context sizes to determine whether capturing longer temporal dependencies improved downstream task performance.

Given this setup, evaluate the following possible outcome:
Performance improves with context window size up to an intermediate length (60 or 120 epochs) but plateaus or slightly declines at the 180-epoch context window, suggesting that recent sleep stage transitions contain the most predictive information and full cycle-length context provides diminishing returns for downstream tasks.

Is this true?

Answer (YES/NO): NO